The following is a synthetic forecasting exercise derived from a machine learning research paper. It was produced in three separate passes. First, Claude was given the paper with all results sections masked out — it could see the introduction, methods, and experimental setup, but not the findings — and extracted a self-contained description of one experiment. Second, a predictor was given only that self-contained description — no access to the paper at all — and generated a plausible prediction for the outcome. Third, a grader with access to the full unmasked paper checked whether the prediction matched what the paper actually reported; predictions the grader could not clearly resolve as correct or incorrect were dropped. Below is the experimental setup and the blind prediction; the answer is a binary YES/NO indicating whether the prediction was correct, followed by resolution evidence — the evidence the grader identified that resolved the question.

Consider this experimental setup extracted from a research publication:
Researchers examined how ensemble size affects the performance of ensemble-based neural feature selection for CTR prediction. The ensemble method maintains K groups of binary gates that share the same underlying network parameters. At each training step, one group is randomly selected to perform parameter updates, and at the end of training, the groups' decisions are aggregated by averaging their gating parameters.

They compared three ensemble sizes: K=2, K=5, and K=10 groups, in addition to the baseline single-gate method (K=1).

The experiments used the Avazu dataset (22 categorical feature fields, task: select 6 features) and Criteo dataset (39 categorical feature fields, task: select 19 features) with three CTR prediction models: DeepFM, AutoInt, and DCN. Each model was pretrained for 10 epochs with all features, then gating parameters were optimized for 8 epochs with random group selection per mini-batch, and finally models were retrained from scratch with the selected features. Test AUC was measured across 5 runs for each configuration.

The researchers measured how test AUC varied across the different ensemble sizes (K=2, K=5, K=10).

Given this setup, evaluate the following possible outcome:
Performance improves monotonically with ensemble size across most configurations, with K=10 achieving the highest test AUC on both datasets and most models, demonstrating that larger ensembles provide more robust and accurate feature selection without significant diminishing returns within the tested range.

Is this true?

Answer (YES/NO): NO